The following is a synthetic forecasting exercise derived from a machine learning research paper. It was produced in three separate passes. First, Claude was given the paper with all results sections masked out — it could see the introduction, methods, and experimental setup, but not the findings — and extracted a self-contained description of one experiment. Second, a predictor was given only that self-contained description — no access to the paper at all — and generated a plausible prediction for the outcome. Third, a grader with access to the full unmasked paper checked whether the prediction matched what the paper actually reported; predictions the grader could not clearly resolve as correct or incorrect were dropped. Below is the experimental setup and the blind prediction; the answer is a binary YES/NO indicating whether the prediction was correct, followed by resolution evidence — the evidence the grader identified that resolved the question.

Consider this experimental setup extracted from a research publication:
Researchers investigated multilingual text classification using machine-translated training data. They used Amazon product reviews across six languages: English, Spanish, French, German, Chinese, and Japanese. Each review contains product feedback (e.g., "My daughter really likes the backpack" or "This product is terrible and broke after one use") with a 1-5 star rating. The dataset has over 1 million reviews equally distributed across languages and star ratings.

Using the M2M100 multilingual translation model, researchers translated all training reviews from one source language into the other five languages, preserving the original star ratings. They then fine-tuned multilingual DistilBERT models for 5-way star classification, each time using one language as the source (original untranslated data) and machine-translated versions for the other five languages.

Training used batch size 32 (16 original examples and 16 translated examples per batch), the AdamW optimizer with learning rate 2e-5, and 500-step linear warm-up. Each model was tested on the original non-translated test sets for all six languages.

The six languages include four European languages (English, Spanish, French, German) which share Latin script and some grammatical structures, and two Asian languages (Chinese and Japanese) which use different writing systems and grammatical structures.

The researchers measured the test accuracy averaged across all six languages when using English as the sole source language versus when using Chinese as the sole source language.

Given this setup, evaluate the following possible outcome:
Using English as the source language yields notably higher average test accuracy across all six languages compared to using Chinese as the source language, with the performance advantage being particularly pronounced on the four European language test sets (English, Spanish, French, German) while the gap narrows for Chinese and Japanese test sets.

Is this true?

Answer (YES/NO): NO